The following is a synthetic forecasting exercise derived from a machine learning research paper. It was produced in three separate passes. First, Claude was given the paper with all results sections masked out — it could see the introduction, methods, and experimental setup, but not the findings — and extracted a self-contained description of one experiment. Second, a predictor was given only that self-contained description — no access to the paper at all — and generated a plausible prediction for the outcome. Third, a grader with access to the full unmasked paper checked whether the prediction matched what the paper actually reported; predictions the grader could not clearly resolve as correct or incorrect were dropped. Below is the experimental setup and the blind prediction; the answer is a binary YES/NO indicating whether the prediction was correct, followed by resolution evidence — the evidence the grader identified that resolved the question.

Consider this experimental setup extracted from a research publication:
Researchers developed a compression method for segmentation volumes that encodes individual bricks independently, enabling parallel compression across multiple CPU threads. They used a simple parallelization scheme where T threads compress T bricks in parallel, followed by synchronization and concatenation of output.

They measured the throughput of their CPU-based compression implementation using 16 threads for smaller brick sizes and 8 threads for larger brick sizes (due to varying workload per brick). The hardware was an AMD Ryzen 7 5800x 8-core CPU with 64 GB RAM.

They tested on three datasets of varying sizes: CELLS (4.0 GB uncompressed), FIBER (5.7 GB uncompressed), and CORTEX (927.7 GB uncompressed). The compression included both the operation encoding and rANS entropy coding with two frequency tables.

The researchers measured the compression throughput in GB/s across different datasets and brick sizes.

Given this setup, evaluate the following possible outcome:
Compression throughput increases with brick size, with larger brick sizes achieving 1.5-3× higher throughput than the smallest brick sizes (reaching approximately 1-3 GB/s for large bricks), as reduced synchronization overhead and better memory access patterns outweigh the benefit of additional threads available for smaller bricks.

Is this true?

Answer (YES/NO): NO